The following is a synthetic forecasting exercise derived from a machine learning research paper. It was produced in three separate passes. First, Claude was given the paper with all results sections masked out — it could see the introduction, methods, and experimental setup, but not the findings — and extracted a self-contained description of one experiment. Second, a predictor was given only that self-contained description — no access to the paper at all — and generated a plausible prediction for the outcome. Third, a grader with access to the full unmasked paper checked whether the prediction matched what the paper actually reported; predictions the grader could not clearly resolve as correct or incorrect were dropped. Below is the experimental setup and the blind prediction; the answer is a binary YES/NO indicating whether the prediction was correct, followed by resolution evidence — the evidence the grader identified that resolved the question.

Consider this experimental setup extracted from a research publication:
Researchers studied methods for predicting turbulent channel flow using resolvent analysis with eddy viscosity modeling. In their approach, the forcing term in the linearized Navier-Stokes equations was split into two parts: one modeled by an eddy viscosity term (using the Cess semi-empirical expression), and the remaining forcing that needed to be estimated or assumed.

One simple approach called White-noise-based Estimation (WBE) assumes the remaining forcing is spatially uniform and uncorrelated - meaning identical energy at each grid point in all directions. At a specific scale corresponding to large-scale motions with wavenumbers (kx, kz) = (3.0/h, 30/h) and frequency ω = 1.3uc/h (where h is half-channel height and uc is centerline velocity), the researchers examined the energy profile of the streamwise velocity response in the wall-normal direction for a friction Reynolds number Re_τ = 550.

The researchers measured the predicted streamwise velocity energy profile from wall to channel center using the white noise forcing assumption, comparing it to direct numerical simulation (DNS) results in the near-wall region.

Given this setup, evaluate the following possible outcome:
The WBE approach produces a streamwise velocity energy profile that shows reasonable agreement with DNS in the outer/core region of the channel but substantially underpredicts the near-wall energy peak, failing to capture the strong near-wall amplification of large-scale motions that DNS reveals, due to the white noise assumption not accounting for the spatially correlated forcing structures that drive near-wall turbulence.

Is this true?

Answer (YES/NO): NO